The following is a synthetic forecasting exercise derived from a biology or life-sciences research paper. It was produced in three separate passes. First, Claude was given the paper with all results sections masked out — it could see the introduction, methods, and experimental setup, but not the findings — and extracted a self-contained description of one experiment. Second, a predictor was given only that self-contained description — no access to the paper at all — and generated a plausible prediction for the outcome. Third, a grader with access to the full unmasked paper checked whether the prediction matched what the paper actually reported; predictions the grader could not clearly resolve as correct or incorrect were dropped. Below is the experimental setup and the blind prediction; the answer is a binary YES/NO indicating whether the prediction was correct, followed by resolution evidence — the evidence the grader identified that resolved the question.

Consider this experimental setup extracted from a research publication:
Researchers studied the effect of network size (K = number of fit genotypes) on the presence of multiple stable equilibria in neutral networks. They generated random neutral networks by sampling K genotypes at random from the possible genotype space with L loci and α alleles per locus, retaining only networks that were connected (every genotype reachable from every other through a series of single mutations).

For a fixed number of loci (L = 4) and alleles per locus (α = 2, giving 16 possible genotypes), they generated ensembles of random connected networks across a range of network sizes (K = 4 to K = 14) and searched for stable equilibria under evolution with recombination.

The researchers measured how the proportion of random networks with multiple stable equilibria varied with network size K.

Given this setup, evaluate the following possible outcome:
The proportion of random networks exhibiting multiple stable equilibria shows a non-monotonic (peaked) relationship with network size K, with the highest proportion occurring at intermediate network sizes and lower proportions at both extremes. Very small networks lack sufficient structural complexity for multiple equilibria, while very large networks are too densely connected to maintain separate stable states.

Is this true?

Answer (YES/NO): YES